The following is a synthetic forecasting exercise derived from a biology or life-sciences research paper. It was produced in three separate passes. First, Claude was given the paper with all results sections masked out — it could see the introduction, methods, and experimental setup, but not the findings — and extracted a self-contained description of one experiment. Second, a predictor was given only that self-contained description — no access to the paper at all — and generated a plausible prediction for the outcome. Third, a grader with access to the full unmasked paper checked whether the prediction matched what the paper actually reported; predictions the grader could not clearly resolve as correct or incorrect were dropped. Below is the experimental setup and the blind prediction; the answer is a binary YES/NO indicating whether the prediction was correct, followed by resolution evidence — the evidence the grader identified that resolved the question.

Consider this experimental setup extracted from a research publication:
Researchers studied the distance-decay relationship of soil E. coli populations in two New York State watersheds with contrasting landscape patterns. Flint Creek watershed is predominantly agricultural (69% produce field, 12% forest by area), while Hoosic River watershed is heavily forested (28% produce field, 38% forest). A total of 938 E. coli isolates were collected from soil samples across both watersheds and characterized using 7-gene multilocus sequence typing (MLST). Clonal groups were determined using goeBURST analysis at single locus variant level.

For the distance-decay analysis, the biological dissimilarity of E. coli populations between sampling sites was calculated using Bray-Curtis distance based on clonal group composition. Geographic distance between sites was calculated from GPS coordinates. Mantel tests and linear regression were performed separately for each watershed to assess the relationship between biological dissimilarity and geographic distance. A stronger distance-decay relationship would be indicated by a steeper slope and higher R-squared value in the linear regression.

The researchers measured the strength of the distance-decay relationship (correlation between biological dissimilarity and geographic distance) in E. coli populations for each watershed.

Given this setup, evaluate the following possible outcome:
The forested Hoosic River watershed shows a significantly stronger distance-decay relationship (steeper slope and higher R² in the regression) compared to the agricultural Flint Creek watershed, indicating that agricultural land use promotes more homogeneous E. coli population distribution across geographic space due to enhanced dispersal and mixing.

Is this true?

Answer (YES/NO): NO